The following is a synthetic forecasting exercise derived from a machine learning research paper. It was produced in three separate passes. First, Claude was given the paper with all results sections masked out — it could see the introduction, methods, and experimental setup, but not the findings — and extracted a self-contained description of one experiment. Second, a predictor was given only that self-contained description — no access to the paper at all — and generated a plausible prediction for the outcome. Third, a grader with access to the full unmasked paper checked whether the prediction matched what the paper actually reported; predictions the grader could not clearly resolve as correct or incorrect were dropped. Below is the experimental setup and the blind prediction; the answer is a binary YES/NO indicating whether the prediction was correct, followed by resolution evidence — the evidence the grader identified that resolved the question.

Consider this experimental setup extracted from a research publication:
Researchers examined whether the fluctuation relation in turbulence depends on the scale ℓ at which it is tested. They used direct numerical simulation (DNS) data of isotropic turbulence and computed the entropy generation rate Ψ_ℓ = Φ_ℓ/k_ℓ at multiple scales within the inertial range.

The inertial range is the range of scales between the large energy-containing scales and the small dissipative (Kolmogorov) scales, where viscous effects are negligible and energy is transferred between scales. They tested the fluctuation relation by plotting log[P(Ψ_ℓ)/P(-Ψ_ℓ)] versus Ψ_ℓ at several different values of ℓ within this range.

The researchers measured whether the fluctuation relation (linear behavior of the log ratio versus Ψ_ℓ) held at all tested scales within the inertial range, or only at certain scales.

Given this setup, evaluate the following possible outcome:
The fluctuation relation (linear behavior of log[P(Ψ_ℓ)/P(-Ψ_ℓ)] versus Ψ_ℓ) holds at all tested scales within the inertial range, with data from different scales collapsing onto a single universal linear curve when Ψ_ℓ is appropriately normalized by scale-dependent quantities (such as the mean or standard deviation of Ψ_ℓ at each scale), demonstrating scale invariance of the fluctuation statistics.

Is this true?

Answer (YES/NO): YES